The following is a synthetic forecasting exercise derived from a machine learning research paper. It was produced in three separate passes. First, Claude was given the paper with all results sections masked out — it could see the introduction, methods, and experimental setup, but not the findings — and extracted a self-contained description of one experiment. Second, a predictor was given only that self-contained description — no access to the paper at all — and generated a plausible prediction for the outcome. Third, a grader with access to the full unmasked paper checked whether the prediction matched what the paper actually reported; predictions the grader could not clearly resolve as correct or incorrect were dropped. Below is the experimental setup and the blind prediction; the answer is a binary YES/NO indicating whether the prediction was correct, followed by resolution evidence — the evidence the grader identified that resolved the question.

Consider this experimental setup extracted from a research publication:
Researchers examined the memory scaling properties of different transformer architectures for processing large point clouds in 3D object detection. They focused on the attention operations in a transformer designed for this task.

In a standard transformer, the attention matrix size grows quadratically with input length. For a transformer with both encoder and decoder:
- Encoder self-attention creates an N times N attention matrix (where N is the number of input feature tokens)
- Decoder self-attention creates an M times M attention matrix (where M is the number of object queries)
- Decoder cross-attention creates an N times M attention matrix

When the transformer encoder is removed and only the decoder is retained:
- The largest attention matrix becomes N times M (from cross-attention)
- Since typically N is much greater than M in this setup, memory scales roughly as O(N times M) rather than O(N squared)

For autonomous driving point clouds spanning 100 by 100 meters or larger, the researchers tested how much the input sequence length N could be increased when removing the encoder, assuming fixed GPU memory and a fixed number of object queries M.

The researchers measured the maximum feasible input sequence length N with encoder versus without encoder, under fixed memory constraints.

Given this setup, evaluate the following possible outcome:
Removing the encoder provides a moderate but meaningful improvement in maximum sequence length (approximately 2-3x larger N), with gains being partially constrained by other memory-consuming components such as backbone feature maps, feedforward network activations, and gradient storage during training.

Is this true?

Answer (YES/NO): NO